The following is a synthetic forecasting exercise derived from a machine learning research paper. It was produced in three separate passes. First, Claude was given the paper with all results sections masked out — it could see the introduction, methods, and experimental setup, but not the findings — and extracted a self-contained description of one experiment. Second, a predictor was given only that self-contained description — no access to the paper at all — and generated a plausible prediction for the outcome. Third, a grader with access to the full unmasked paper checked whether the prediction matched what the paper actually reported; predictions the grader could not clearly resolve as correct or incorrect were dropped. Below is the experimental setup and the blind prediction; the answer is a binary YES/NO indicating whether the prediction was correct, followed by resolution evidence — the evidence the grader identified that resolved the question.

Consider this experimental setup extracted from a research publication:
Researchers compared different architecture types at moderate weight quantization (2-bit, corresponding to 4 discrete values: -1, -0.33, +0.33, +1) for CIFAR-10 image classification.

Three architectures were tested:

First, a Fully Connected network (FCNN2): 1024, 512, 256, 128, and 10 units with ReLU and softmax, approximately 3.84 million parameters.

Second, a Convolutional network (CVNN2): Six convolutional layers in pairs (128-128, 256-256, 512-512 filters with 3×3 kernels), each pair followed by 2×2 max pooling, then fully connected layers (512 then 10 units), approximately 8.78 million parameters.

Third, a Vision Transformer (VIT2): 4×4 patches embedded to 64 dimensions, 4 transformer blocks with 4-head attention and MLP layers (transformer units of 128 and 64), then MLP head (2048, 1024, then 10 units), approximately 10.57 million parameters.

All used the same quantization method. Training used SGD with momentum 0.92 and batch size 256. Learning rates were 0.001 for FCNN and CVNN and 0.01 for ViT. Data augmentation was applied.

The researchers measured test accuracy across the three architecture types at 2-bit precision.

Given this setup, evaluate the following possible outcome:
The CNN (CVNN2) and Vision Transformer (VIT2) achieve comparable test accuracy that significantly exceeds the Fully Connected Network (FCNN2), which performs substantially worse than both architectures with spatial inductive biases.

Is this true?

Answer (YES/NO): NO